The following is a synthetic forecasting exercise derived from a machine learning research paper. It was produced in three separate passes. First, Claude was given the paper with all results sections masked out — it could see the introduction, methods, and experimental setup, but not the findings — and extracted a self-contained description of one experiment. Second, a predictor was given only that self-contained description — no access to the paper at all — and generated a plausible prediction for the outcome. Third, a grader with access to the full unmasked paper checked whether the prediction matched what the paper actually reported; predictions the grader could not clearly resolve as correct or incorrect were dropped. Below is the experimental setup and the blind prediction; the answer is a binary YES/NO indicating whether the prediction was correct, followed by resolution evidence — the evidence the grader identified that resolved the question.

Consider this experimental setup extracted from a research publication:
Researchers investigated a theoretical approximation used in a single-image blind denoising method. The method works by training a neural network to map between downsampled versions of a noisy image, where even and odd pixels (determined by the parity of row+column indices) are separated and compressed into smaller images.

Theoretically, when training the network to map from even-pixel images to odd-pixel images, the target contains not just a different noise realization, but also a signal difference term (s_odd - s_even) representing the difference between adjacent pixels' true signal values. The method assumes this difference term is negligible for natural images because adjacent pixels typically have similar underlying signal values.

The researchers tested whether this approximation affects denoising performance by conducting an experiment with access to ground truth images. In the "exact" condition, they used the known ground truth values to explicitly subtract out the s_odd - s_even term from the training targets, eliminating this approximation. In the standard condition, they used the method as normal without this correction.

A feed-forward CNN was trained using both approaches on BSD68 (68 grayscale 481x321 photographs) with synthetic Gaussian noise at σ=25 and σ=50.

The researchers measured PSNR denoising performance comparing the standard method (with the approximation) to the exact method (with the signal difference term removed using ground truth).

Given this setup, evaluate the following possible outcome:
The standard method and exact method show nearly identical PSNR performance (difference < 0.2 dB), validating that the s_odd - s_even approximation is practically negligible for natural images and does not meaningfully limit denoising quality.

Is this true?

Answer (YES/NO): YES